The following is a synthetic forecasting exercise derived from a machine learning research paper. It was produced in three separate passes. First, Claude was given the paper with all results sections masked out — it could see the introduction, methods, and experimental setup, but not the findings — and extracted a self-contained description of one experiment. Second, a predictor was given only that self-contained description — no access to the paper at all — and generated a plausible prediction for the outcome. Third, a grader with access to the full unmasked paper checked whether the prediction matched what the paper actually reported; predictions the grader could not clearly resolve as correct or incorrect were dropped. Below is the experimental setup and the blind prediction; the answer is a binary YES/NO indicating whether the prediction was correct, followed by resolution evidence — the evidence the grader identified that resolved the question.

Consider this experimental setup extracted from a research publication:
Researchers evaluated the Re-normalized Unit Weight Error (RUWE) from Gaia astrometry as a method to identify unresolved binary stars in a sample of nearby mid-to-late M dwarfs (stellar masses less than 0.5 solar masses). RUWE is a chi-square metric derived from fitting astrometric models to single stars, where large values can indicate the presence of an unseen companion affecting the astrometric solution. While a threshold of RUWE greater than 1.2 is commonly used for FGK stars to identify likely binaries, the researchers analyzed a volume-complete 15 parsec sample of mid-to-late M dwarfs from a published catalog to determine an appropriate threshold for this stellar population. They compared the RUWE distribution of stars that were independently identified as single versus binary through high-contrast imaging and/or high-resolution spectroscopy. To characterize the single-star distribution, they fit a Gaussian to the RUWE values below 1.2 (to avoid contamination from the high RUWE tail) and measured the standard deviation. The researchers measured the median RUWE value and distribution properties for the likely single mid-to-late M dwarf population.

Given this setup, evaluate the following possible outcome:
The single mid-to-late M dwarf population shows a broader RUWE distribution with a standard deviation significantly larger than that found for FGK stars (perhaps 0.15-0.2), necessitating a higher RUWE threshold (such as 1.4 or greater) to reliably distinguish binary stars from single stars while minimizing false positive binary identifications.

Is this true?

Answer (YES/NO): NO